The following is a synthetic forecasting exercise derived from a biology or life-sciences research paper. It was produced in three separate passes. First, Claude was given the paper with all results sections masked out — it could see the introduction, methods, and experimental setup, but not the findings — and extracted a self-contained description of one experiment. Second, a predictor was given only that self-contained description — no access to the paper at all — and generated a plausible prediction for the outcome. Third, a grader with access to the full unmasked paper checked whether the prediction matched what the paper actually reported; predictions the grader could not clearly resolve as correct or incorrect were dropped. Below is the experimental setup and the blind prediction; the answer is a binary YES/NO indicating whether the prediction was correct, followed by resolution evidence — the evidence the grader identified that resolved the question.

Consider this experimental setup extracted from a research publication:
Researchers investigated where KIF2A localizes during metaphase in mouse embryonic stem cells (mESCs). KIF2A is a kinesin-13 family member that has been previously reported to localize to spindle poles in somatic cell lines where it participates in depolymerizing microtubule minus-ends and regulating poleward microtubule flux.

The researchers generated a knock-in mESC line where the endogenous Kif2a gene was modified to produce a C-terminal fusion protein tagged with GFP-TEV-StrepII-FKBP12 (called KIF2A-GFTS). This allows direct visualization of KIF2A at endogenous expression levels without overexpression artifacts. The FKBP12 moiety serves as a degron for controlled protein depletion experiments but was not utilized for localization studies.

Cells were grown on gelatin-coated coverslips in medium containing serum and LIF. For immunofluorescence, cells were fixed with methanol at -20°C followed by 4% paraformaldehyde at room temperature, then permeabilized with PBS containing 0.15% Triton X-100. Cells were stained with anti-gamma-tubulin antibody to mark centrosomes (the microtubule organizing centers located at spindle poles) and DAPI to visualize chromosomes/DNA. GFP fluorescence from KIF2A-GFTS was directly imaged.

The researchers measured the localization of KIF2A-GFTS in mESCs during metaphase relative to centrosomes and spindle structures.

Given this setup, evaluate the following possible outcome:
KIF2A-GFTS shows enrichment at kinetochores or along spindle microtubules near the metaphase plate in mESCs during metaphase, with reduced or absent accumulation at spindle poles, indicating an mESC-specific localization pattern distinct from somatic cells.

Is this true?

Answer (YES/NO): NO